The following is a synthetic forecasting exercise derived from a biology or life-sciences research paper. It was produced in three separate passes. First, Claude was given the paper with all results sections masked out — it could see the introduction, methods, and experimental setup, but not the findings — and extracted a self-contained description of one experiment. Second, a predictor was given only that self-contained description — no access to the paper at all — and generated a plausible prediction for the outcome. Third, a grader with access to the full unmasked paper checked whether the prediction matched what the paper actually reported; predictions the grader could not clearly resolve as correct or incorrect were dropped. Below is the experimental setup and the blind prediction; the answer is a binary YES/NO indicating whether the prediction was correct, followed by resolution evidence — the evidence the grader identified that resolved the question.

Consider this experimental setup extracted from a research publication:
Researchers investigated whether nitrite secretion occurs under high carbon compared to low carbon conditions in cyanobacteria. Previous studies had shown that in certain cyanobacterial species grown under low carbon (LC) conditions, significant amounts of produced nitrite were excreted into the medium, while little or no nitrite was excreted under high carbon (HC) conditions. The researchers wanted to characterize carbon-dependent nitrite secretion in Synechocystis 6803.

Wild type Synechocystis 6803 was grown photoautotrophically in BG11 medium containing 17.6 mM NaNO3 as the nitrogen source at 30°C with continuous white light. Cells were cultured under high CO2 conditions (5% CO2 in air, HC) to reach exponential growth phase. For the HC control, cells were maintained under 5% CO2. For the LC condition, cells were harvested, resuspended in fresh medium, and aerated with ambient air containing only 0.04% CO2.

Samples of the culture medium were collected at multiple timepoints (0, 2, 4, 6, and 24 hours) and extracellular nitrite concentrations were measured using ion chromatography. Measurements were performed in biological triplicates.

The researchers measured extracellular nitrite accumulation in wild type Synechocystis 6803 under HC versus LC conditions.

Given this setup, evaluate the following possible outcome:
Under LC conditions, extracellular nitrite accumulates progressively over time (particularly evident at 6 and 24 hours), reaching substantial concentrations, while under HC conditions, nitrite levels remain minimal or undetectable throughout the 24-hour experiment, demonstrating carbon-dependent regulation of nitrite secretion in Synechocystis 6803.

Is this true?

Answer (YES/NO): YES